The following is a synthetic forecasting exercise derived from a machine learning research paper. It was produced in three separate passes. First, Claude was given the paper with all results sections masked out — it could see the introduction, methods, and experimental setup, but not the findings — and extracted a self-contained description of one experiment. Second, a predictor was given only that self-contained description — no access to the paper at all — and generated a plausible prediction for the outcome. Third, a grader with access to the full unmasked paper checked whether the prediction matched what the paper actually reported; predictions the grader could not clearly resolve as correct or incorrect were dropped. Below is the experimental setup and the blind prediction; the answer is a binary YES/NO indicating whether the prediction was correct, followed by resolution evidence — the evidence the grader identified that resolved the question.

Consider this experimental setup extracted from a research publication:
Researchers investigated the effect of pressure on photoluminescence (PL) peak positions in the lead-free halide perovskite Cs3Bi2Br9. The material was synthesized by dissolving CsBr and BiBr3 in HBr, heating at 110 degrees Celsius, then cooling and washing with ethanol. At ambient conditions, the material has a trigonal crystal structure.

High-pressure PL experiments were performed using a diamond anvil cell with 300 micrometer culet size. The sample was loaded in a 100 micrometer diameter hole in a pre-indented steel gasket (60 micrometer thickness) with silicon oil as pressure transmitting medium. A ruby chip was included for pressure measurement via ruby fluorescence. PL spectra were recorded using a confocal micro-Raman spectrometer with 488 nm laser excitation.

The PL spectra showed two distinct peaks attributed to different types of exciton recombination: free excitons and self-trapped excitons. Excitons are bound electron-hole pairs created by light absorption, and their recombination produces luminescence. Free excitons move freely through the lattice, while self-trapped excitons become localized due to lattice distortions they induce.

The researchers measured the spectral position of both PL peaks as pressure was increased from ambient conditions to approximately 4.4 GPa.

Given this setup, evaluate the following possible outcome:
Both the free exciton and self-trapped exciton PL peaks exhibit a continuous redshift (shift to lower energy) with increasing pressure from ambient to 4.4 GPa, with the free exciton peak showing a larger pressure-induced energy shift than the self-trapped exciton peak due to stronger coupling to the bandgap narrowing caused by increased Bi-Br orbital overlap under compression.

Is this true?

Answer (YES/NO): NO